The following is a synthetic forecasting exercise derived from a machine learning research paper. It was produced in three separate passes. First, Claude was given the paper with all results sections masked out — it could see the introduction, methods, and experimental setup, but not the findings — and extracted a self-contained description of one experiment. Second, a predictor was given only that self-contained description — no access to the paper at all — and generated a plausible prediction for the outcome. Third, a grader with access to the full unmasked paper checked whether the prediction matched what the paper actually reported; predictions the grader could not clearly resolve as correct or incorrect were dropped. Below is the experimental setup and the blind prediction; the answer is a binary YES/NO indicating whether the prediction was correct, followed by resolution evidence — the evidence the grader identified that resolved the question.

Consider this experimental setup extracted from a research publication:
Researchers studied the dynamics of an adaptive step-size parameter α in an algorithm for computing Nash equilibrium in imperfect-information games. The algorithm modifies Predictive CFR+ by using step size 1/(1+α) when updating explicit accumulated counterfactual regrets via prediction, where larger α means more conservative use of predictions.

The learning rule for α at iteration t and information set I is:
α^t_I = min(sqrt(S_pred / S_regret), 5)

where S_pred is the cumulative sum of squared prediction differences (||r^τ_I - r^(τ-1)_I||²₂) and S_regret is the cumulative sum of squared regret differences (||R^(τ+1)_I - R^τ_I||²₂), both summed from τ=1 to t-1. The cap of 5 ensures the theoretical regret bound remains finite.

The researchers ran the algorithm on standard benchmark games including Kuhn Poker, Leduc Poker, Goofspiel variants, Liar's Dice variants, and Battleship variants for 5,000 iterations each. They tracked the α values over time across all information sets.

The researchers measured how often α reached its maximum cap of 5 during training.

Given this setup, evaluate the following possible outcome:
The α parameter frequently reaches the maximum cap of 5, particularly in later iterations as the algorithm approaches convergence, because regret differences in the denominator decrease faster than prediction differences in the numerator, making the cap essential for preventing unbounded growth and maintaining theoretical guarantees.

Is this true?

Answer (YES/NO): NO